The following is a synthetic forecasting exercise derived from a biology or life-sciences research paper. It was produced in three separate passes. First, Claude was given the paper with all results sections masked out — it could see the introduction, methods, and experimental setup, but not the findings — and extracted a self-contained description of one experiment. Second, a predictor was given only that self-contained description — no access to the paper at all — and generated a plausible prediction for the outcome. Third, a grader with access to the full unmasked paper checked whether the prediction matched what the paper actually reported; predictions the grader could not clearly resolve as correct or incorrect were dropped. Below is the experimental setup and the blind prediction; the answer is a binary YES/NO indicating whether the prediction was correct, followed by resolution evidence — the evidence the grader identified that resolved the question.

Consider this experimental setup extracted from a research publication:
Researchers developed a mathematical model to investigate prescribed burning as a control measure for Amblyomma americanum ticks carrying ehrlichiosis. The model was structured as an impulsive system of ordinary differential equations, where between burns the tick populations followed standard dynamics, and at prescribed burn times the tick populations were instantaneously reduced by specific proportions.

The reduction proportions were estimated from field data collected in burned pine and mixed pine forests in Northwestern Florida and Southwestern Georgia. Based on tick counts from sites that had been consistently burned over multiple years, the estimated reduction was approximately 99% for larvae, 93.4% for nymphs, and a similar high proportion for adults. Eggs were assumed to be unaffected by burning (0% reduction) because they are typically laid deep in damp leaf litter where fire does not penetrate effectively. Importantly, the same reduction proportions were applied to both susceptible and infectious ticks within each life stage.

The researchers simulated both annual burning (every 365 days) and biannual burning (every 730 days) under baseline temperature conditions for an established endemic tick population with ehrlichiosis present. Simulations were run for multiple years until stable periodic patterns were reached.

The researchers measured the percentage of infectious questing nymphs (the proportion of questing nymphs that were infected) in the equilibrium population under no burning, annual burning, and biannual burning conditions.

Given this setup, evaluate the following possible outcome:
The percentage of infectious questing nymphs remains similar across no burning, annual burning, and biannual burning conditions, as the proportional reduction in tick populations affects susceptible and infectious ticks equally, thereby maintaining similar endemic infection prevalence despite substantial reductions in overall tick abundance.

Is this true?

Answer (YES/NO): YES